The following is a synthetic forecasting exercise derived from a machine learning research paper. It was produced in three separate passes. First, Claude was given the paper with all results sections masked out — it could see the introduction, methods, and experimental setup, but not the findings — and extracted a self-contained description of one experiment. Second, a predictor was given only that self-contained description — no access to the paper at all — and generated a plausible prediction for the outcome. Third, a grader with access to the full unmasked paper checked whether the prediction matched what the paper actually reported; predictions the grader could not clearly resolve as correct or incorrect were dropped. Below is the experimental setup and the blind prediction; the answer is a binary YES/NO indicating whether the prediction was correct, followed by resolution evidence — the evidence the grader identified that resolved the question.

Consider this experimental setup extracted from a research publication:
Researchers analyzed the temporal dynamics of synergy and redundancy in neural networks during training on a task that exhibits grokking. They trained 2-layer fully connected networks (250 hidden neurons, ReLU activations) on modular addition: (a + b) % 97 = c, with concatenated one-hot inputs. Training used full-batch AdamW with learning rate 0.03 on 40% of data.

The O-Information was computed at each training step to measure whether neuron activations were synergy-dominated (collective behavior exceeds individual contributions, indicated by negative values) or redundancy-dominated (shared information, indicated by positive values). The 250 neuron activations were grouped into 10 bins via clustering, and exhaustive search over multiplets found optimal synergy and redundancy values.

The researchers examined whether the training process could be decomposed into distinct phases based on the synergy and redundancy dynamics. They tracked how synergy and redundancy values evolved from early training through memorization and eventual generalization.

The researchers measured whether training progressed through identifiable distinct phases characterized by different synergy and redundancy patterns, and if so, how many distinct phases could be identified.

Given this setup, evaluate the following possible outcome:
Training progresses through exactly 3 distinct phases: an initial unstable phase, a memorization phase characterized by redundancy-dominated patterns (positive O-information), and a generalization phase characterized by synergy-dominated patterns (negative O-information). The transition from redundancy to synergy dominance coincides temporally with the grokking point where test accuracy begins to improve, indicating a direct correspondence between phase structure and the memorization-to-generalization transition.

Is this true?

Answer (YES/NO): NO